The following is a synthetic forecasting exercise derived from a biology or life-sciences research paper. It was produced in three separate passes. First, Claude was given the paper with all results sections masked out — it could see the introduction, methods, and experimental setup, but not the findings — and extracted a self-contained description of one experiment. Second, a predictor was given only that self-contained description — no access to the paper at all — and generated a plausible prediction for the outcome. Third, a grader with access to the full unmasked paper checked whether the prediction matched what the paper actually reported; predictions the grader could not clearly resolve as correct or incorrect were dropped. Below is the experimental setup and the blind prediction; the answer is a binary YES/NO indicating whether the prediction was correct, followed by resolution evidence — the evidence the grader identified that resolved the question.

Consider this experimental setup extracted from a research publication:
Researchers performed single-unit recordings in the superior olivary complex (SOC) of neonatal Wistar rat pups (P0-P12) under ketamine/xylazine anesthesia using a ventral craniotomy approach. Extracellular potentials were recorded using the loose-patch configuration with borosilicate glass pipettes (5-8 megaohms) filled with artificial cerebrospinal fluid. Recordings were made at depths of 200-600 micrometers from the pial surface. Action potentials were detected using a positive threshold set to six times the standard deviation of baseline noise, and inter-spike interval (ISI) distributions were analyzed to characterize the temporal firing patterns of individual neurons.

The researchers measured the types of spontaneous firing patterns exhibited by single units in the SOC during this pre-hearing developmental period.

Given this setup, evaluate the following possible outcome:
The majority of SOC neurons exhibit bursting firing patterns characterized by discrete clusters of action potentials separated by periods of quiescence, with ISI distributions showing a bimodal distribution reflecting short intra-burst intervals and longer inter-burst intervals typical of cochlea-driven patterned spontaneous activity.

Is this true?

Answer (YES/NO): NO